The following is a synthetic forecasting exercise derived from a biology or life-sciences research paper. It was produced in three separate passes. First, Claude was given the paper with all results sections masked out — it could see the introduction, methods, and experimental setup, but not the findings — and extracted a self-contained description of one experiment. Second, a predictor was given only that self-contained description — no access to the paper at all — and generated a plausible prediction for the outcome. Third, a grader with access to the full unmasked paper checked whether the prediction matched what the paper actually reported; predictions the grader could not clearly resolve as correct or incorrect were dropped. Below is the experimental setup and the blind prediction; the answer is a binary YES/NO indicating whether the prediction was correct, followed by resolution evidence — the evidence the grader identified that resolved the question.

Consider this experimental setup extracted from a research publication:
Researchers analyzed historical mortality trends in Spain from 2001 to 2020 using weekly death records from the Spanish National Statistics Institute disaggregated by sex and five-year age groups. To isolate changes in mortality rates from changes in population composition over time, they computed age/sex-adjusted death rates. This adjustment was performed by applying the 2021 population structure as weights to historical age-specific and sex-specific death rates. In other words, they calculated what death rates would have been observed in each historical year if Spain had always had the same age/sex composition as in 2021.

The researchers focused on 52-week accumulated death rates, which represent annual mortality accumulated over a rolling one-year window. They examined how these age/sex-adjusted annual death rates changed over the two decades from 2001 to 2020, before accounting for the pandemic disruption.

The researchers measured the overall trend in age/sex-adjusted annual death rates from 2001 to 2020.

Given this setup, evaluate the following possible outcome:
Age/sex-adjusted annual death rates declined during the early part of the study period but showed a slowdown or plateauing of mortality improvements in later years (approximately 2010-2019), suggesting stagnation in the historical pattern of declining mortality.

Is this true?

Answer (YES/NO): YES